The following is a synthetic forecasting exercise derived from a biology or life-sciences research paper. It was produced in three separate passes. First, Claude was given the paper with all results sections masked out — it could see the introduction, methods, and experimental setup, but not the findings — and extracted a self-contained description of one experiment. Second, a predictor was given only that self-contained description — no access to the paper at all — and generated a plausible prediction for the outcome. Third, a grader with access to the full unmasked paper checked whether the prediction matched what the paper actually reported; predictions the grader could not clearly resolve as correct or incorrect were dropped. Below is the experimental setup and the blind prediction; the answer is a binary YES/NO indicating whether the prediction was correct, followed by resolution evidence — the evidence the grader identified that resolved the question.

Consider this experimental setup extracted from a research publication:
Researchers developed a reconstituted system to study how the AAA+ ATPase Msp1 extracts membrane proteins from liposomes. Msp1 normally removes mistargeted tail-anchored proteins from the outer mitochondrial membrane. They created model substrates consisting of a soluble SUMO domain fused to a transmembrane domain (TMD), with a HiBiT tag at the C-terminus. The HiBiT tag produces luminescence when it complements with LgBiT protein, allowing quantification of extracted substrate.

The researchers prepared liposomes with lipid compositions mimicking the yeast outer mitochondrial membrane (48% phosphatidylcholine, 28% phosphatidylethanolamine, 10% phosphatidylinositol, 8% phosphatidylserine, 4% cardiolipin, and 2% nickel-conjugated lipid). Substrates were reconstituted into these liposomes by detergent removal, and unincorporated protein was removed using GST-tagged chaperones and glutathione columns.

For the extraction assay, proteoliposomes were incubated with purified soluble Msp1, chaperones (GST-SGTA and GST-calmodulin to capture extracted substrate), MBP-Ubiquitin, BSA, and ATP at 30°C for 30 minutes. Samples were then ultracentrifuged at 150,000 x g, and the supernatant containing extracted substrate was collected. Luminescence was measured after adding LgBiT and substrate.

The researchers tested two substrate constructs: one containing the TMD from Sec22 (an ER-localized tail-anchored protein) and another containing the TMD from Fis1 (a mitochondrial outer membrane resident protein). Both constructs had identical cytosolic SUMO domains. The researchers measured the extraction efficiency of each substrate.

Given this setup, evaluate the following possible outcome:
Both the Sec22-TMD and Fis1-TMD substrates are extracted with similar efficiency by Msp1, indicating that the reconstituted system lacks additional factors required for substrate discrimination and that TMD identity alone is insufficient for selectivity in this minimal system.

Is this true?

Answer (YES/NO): NO